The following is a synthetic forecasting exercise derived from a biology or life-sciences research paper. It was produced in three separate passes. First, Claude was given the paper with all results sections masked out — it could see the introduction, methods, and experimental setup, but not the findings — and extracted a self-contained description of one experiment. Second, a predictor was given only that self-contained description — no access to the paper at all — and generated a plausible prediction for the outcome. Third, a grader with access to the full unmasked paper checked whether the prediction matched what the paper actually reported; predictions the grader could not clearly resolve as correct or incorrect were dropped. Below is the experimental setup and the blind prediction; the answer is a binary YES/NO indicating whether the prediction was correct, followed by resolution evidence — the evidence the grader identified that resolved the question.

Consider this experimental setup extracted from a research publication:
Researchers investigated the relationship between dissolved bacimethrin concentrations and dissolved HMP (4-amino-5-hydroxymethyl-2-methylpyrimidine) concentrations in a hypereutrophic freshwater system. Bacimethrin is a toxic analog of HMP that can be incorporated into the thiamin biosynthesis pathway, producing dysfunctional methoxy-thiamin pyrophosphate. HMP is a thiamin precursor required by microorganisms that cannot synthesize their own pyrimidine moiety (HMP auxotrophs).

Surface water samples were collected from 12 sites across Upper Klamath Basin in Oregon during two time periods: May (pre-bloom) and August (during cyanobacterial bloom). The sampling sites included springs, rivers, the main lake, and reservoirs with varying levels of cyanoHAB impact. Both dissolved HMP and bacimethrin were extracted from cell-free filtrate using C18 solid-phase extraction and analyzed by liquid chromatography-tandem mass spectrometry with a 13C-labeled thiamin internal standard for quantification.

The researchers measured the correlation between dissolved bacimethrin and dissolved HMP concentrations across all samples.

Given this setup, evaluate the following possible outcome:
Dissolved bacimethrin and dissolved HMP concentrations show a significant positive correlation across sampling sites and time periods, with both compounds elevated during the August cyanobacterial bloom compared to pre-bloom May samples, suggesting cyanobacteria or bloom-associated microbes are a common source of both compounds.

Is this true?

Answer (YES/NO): NO